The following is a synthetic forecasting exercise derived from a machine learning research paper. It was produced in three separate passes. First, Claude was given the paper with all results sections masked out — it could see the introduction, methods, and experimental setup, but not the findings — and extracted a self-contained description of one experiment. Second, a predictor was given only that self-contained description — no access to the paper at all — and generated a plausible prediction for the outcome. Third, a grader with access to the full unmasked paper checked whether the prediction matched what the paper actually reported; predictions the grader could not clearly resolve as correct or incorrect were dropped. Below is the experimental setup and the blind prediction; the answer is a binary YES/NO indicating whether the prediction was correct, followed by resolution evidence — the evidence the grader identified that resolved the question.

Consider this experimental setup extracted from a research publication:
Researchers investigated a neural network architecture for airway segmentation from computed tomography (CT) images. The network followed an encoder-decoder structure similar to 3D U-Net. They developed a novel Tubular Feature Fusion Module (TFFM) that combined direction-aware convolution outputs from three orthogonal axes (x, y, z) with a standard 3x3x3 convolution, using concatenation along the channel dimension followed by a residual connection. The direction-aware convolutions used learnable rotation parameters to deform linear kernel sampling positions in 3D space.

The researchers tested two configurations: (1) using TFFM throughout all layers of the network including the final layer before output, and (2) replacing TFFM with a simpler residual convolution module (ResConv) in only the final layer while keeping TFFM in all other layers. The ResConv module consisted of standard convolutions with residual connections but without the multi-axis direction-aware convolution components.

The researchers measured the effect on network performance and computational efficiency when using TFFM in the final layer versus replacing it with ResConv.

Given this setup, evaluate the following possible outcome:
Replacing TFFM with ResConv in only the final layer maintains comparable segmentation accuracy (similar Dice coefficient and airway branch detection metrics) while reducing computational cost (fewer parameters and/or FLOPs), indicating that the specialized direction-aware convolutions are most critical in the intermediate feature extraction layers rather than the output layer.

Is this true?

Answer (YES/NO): YES